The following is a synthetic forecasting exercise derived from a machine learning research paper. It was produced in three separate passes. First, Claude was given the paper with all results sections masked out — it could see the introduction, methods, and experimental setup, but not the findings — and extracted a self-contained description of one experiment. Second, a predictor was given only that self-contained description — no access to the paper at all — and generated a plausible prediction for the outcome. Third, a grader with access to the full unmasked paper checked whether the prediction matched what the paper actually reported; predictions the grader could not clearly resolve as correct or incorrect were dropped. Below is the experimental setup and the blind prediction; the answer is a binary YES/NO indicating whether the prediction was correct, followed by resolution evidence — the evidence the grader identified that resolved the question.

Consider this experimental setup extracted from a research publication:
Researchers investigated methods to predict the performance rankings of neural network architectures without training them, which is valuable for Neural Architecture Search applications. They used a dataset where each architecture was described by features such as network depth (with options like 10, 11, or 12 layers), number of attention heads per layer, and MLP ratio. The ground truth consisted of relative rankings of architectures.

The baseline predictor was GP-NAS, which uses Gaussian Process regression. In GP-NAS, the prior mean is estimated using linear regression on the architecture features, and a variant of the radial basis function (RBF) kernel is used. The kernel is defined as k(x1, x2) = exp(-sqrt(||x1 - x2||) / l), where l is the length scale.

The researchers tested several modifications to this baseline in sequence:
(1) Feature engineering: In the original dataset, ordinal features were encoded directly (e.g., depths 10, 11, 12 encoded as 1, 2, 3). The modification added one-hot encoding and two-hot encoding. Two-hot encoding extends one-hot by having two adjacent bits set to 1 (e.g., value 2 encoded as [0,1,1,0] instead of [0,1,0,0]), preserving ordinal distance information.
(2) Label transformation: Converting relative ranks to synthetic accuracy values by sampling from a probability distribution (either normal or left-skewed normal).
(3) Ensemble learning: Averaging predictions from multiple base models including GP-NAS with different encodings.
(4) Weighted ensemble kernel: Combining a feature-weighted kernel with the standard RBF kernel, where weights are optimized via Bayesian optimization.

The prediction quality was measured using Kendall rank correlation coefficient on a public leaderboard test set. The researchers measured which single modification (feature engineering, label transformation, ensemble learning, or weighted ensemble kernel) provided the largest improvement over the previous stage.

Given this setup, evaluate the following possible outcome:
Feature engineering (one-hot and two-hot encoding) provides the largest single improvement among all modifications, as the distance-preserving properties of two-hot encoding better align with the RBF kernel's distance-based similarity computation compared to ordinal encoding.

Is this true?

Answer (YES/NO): YES